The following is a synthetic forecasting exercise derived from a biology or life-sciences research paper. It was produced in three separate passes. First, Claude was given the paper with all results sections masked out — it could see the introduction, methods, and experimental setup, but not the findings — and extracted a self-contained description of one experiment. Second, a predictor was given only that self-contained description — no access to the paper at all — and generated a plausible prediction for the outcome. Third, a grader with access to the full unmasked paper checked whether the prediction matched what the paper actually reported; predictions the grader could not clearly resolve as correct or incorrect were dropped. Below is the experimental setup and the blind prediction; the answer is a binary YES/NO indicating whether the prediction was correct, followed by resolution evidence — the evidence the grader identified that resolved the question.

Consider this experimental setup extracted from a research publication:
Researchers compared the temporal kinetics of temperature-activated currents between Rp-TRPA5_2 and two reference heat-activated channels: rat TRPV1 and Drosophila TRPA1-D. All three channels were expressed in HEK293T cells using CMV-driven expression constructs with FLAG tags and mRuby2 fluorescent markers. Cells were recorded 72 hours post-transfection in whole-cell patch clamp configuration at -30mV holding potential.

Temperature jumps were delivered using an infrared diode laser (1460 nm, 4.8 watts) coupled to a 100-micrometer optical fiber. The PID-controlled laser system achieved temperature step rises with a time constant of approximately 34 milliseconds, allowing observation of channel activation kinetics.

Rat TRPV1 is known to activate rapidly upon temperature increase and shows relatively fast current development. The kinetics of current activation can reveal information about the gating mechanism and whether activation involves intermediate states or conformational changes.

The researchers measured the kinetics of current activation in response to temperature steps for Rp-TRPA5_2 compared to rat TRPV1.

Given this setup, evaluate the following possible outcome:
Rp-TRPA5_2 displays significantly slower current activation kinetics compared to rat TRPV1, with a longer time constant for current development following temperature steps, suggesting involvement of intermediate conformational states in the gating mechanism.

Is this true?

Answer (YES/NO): YES